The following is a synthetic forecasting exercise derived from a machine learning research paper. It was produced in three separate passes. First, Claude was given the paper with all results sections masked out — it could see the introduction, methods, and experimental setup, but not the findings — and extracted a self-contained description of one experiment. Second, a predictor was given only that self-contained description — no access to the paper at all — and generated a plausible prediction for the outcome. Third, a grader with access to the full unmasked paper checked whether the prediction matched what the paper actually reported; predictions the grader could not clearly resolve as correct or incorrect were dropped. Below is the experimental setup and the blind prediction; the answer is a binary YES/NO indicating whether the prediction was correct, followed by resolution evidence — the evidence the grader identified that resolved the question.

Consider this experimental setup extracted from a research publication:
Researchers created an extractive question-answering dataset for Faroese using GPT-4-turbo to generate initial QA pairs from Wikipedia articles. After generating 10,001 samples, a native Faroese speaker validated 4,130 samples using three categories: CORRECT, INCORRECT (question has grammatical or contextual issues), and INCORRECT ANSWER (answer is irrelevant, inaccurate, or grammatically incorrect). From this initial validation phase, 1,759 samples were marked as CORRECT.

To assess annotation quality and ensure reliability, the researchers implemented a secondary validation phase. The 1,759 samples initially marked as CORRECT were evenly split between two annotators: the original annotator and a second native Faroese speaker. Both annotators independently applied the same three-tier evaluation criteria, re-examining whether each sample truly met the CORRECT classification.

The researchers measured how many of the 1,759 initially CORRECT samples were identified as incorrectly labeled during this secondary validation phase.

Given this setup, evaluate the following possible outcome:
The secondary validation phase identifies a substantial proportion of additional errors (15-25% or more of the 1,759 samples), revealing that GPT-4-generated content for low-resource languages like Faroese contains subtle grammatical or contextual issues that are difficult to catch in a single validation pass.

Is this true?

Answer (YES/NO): NO